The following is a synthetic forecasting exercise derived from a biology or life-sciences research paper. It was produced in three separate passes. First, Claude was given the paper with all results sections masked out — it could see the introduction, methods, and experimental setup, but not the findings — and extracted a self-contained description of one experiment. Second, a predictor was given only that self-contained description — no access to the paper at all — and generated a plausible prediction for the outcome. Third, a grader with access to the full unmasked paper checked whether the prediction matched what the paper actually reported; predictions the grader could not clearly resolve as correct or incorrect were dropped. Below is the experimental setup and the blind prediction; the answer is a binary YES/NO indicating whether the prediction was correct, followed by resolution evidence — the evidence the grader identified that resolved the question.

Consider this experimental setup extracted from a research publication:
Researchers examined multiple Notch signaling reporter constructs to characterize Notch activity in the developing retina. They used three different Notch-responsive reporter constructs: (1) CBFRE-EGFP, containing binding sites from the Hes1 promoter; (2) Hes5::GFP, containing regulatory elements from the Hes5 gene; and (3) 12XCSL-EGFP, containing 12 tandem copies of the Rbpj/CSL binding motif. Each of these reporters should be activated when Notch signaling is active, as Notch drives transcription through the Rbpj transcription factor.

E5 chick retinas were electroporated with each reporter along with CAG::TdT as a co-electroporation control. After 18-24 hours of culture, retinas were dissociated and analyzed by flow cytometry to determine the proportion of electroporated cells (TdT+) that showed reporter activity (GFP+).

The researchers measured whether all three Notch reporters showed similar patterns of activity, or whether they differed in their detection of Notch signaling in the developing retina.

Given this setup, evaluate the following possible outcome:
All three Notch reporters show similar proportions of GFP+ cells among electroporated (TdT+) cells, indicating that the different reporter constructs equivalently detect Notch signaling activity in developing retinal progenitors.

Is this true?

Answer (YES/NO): NO